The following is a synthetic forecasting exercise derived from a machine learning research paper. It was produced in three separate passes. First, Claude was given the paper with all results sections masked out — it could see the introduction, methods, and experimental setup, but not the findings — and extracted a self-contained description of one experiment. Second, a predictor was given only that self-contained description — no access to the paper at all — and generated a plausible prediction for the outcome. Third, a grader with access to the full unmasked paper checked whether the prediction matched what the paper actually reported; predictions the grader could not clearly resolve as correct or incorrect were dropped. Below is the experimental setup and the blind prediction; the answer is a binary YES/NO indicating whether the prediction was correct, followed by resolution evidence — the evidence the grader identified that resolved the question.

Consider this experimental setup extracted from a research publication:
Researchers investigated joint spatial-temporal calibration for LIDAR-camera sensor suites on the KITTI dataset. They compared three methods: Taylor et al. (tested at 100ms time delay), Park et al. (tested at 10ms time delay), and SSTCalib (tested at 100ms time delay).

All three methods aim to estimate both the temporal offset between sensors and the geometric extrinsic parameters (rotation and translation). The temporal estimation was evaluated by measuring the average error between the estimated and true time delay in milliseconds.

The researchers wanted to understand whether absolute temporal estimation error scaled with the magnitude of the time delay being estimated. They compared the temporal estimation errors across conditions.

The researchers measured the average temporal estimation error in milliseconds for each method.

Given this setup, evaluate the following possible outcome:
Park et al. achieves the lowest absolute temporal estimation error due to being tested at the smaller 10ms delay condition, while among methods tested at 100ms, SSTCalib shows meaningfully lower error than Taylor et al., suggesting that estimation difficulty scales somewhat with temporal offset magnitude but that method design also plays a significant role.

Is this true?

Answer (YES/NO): NO